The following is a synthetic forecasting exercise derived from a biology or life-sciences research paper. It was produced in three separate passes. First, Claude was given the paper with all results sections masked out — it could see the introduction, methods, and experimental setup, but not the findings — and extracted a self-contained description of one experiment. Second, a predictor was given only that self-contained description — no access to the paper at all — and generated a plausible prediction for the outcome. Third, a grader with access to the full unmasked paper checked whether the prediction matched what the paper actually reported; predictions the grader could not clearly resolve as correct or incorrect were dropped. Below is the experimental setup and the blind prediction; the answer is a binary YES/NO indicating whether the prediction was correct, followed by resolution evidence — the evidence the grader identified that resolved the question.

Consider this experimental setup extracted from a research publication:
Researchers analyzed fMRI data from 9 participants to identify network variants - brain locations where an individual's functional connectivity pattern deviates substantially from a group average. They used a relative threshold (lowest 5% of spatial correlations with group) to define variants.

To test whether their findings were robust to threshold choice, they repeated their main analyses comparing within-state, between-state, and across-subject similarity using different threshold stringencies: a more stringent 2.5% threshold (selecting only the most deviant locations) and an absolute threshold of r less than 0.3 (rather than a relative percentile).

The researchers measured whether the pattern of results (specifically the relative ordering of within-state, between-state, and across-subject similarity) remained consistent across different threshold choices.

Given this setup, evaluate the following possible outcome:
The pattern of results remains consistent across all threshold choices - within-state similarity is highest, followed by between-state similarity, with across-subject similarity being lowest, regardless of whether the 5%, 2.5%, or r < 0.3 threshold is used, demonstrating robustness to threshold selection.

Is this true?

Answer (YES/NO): YES